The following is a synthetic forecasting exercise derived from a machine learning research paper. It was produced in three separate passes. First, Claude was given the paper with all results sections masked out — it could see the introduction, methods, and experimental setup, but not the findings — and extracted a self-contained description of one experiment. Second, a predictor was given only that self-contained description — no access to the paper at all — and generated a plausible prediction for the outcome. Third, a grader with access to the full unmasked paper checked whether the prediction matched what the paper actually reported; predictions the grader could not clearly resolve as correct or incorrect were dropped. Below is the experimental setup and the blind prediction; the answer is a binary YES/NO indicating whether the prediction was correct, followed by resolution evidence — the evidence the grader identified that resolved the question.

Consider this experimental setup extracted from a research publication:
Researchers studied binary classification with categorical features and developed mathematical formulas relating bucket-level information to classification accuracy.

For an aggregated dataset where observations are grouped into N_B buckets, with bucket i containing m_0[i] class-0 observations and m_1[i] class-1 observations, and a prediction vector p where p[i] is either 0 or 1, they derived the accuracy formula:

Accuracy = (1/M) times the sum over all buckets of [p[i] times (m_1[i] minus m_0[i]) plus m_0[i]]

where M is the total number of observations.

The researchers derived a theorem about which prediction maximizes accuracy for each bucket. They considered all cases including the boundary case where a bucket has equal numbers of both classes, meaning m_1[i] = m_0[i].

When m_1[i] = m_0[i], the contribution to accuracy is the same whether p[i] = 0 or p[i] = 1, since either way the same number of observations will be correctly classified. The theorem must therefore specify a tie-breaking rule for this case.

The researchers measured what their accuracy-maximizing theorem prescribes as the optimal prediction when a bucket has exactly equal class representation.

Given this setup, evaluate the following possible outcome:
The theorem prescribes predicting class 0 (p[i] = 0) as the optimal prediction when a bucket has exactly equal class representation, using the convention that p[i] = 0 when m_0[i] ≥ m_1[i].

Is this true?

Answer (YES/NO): YES